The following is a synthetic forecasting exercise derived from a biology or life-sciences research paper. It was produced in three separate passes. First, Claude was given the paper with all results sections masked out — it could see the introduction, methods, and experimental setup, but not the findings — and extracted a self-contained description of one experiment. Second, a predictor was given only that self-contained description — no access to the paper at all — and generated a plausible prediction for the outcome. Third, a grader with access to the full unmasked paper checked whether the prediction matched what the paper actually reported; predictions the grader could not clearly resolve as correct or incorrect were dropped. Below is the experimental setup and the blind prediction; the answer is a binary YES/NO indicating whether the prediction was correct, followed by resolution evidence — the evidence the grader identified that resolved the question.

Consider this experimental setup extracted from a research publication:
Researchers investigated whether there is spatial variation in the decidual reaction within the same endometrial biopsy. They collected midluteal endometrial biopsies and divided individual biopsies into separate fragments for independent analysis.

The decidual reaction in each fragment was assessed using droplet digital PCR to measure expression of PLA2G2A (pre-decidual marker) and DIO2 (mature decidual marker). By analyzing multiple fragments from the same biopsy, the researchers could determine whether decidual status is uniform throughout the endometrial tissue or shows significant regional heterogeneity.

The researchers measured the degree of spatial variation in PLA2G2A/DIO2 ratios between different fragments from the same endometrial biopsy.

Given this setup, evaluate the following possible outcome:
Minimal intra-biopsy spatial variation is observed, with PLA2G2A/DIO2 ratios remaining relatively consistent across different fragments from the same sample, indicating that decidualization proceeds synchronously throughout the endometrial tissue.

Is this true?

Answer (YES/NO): YES